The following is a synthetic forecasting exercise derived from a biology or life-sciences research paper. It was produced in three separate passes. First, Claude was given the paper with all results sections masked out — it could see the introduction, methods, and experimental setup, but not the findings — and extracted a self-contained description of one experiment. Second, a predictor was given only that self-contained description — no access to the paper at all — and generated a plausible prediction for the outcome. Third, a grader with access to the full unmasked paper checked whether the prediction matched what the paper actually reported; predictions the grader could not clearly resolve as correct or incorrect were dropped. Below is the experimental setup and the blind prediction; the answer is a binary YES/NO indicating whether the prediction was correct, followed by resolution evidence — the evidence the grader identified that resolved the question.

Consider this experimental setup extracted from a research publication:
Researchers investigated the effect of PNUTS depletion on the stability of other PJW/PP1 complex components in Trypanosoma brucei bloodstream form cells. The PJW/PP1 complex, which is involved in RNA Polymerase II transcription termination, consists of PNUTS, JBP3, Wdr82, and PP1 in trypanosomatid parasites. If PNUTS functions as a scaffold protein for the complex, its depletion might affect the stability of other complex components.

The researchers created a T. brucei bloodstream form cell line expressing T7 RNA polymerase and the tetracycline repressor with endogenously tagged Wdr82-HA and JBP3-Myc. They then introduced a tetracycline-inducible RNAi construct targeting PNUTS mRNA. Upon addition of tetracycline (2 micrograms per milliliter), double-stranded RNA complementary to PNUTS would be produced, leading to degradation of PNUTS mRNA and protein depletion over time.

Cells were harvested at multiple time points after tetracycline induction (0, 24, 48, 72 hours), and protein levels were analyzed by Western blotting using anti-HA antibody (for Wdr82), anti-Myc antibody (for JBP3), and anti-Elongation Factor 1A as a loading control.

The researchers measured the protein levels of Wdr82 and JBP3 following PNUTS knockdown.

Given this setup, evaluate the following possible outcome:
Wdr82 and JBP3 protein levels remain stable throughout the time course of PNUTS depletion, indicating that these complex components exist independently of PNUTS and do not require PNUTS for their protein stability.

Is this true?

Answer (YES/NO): NO